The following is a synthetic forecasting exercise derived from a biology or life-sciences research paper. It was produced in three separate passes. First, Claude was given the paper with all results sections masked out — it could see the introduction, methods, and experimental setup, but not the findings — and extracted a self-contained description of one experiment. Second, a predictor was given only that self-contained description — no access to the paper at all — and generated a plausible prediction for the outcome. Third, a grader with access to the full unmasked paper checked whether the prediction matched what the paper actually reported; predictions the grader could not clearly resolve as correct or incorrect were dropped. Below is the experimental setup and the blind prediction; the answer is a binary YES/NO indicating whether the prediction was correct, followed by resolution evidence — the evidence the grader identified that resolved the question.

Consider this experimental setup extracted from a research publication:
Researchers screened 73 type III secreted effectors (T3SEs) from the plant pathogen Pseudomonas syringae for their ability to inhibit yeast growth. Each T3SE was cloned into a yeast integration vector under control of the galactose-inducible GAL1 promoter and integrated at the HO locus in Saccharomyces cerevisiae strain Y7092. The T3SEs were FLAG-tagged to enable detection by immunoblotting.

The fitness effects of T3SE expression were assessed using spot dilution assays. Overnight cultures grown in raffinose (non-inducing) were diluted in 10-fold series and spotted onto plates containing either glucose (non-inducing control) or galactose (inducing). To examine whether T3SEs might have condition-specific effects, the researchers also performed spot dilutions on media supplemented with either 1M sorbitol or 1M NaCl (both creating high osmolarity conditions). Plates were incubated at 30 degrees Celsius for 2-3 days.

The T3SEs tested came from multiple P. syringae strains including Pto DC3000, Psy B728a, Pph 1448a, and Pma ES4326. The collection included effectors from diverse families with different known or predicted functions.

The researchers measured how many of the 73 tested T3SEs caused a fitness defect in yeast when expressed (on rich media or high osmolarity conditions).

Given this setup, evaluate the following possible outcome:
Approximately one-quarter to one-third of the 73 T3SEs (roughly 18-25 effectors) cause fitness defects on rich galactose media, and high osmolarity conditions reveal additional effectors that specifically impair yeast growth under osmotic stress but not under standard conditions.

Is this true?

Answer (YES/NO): NO